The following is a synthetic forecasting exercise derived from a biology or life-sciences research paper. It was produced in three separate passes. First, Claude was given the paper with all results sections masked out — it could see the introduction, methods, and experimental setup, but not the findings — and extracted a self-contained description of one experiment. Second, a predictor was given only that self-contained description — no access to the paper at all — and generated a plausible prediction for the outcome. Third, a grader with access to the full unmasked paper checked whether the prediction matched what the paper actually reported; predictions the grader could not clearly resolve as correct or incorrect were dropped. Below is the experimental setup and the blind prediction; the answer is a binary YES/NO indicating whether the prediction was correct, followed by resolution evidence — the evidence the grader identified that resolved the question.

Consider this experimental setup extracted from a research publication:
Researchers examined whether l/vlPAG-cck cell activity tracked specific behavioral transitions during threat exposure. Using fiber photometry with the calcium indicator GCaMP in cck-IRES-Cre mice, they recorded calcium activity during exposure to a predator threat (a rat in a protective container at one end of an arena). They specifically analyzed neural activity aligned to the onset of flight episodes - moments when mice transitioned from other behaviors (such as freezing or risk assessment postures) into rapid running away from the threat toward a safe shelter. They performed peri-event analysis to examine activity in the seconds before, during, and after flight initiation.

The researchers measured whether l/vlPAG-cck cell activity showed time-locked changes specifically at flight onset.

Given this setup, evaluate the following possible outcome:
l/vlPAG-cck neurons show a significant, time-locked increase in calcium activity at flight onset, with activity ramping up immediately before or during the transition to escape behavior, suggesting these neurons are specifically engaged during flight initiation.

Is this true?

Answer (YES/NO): YES